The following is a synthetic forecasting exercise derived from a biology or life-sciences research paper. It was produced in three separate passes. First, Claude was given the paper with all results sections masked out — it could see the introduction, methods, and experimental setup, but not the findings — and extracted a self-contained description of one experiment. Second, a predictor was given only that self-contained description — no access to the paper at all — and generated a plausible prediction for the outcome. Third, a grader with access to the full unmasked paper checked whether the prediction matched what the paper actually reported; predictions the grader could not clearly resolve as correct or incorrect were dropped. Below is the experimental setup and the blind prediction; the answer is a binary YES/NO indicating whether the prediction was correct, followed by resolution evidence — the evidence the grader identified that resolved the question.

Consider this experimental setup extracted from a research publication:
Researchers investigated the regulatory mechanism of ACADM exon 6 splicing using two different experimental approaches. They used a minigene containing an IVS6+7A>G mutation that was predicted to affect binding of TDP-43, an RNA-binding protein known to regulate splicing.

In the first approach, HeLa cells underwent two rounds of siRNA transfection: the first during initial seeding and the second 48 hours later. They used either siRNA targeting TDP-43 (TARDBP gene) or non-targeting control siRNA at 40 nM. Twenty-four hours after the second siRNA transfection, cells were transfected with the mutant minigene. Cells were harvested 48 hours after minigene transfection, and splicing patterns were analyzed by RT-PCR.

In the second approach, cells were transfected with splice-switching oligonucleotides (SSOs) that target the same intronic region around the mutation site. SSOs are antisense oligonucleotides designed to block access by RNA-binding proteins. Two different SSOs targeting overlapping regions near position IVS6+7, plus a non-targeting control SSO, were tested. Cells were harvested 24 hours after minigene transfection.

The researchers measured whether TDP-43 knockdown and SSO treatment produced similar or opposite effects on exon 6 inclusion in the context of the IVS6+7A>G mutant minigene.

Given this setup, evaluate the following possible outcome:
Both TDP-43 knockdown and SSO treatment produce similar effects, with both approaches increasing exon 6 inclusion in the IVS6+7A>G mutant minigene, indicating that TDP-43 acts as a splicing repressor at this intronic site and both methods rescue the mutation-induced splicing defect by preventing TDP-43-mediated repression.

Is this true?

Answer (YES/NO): YES